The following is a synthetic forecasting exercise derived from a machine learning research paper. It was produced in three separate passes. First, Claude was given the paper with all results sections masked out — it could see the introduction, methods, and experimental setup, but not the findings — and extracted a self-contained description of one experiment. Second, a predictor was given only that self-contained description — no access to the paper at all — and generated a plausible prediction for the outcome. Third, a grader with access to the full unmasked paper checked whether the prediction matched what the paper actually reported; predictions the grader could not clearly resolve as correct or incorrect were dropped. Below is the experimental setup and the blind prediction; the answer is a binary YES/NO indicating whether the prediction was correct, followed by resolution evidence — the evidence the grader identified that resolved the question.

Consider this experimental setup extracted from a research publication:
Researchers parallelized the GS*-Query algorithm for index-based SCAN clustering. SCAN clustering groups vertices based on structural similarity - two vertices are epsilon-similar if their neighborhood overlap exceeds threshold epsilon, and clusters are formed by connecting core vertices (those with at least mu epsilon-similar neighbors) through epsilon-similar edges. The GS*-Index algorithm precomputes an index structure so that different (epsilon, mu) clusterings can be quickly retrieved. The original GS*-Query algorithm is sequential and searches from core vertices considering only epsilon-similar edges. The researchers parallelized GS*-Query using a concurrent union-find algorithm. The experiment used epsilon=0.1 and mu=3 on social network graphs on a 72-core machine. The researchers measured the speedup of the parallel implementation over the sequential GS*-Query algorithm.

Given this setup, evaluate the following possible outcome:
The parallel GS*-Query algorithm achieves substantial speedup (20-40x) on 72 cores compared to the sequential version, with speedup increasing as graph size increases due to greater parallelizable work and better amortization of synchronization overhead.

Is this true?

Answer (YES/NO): NO